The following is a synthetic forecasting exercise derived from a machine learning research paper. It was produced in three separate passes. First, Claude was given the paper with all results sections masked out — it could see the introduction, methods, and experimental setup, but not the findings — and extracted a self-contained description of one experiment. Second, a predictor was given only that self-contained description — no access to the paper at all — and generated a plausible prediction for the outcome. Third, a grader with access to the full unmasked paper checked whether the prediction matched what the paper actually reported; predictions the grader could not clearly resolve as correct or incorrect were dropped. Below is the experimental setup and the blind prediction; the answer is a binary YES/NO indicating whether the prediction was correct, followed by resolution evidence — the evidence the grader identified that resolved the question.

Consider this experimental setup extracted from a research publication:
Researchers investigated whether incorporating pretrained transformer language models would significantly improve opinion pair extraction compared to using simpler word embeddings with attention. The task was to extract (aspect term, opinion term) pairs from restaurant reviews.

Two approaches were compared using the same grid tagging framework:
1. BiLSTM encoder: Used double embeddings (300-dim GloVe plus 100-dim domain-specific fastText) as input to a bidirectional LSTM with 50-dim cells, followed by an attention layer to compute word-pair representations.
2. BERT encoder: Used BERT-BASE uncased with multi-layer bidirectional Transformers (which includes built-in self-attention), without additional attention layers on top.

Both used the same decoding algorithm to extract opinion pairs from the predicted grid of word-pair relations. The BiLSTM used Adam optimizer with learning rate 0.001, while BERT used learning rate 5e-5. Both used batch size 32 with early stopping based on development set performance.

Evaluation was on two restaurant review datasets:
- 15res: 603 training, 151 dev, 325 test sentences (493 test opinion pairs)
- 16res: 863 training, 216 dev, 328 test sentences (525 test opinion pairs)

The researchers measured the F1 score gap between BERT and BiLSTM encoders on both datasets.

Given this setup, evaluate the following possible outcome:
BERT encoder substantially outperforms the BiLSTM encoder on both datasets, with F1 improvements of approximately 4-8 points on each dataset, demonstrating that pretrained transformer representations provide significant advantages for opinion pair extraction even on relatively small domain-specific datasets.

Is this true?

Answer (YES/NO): NO